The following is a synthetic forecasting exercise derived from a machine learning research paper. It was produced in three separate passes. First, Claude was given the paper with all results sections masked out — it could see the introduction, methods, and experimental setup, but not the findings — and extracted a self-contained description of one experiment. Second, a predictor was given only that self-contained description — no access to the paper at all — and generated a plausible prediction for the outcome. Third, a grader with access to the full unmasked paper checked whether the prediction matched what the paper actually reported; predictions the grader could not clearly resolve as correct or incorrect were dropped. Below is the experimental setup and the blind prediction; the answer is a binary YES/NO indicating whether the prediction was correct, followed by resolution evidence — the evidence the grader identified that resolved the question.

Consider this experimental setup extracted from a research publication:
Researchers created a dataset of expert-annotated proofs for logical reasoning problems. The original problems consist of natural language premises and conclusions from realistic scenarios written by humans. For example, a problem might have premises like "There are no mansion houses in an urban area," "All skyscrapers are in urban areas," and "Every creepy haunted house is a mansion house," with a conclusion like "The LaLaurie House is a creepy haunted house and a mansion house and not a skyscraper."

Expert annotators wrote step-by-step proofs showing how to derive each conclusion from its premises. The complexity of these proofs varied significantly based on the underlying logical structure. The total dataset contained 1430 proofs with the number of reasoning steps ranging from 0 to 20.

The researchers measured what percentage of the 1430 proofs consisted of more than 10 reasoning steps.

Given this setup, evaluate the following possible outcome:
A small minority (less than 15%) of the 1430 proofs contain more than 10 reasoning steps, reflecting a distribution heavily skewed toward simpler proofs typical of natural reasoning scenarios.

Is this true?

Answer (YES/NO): YES